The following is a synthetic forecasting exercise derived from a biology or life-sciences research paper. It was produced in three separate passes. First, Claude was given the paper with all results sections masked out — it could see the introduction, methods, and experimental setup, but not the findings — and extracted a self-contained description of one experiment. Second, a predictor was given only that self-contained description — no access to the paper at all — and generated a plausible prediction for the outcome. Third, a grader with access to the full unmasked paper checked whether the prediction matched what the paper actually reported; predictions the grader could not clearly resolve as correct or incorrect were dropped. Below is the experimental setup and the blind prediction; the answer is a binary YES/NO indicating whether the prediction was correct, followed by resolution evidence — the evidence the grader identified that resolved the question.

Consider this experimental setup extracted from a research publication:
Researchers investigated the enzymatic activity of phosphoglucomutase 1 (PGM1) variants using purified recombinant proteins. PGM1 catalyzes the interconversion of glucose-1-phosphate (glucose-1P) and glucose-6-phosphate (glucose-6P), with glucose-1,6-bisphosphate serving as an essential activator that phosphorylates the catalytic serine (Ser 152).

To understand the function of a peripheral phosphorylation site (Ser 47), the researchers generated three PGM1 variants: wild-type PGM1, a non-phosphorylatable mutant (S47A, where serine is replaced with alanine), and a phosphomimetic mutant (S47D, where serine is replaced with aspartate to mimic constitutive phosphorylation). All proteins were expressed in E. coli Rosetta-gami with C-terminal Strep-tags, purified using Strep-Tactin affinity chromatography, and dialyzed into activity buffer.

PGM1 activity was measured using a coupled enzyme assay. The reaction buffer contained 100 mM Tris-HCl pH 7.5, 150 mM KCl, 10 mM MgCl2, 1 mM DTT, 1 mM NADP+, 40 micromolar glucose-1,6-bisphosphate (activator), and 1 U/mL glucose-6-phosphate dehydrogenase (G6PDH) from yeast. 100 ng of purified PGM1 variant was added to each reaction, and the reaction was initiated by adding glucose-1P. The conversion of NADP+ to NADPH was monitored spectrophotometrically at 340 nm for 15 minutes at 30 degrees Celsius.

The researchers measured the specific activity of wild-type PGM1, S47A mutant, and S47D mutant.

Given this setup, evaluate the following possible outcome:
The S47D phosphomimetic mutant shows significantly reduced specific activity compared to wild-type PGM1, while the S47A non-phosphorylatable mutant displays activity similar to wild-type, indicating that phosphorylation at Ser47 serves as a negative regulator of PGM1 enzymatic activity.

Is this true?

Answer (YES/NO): NO